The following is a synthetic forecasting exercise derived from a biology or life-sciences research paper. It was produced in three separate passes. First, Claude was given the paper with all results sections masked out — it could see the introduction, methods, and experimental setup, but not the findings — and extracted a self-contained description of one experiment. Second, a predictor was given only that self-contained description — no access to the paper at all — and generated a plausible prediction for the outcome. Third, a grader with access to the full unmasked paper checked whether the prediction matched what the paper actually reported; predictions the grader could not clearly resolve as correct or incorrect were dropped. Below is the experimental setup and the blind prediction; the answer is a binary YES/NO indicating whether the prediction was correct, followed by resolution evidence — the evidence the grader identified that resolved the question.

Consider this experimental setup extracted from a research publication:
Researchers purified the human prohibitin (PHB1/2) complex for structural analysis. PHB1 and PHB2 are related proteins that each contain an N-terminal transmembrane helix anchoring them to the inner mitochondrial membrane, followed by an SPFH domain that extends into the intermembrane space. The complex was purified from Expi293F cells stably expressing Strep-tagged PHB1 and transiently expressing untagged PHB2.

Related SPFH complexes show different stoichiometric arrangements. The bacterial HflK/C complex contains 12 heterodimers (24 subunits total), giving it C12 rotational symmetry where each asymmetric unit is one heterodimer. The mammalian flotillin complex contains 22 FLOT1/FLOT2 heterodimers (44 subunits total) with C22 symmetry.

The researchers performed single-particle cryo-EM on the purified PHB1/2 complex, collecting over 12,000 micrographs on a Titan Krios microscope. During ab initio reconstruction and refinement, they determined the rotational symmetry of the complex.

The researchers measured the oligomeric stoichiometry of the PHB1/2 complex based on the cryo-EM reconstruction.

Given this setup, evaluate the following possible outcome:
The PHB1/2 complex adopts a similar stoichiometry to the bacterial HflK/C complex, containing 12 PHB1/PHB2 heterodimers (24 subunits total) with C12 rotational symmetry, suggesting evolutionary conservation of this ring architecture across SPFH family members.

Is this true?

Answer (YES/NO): NO